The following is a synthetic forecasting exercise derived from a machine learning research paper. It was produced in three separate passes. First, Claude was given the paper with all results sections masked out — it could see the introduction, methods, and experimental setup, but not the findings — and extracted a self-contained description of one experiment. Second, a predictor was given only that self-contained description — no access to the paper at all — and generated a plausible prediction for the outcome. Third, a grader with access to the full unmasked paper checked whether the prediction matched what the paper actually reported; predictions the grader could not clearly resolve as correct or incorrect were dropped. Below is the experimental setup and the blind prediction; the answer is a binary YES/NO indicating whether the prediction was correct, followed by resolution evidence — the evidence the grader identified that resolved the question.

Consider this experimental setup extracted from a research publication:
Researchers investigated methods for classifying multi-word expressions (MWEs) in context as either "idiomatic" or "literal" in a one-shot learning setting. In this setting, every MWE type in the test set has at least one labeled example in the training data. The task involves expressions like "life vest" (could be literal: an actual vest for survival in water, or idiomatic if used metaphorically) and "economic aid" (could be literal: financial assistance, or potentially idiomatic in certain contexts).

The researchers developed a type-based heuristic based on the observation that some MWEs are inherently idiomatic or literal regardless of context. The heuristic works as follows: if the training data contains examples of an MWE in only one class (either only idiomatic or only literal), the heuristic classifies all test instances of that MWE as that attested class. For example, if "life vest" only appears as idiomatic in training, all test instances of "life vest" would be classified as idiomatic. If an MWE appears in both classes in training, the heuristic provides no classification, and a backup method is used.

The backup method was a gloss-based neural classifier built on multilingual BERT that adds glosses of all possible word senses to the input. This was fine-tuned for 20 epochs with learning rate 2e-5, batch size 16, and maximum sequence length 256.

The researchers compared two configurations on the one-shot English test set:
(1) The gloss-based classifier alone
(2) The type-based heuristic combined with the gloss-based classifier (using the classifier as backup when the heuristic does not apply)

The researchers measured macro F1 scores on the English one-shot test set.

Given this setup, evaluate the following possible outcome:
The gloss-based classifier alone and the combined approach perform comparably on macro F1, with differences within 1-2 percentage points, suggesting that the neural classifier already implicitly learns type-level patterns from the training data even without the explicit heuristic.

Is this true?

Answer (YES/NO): NO